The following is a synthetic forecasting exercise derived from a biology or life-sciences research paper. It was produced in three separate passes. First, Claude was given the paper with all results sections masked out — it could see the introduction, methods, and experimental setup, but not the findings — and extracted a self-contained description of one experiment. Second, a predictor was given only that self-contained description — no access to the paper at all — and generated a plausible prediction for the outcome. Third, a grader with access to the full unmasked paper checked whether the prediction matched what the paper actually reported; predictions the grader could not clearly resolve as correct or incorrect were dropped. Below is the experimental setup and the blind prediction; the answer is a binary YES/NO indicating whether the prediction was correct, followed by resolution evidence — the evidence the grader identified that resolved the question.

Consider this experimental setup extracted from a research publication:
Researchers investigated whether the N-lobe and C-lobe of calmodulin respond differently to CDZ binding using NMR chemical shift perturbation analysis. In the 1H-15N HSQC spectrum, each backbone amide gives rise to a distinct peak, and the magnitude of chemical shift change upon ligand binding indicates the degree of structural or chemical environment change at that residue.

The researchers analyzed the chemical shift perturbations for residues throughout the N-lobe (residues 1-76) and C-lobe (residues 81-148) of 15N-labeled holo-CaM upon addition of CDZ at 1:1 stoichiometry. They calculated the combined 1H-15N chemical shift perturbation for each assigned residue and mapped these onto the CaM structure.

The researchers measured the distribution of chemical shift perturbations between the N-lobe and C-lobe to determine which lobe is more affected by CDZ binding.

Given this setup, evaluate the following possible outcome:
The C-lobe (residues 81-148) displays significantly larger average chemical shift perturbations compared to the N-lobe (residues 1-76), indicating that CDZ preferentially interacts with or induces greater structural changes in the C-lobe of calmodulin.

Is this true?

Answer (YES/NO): NO